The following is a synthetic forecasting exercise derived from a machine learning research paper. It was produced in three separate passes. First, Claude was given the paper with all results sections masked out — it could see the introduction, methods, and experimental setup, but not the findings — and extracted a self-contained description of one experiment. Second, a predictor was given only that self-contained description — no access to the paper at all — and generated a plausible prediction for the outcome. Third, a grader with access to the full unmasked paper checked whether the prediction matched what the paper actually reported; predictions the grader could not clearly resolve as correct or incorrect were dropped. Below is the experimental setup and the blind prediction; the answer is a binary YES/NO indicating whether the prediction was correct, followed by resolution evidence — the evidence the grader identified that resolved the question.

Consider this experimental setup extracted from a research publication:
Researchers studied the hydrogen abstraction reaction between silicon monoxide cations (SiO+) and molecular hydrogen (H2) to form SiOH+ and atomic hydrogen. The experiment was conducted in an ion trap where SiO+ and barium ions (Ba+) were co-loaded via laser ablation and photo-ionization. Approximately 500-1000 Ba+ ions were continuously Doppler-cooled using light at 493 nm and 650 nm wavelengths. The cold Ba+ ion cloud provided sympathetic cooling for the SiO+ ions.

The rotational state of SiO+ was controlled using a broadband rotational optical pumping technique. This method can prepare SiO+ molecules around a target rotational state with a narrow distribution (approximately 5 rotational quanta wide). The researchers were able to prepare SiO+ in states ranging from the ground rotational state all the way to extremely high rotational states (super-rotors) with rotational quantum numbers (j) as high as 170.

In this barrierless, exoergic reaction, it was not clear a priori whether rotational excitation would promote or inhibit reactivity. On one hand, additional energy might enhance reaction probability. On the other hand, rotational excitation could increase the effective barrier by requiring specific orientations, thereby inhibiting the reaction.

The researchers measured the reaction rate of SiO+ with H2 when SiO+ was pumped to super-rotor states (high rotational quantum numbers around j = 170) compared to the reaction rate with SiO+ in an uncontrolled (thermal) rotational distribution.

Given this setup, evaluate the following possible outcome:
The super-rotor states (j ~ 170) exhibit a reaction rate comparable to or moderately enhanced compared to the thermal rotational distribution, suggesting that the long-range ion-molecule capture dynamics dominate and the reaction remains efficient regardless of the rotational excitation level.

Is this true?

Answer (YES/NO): NO